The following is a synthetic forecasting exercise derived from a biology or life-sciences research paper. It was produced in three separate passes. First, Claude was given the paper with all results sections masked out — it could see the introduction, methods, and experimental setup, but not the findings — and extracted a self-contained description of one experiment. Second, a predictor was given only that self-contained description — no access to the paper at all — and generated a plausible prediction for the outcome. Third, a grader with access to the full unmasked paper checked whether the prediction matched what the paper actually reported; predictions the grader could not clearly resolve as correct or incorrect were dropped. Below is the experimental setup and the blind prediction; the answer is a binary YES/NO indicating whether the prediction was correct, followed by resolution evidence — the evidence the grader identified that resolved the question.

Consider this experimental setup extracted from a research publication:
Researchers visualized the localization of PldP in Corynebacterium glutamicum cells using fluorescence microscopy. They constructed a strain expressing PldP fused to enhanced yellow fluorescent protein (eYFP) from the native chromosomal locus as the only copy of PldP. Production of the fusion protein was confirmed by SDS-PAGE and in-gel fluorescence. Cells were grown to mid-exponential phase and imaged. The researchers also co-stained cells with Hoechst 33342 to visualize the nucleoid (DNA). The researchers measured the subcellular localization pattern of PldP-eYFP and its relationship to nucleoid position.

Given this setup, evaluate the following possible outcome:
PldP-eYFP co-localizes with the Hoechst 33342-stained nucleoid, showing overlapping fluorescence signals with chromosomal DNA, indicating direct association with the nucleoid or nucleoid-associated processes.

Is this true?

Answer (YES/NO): YES